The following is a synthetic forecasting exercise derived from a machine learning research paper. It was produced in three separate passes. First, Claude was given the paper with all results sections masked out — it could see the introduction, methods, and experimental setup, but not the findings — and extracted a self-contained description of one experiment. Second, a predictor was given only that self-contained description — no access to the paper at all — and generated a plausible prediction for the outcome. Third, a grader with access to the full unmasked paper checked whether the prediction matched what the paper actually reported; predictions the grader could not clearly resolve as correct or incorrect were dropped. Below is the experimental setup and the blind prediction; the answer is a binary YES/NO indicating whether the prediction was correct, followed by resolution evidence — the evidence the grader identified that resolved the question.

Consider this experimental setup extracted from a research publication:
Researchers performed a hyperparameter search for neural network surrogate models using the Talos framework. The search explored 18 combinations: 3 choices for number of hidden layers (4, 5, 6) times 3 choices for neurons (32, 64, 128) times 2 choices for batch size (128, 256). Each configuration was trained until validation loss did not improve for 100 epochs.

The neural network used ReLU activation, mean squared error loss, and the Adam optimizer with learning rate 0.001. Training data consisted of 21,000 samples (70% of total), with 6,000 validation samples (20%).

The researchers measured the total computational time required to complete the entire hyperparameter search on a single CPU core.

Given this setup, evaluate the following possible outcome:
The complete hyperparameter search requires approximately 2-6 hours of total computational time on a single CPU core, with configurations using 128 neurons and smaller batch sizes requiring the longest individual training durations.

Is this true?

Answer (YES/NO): NO